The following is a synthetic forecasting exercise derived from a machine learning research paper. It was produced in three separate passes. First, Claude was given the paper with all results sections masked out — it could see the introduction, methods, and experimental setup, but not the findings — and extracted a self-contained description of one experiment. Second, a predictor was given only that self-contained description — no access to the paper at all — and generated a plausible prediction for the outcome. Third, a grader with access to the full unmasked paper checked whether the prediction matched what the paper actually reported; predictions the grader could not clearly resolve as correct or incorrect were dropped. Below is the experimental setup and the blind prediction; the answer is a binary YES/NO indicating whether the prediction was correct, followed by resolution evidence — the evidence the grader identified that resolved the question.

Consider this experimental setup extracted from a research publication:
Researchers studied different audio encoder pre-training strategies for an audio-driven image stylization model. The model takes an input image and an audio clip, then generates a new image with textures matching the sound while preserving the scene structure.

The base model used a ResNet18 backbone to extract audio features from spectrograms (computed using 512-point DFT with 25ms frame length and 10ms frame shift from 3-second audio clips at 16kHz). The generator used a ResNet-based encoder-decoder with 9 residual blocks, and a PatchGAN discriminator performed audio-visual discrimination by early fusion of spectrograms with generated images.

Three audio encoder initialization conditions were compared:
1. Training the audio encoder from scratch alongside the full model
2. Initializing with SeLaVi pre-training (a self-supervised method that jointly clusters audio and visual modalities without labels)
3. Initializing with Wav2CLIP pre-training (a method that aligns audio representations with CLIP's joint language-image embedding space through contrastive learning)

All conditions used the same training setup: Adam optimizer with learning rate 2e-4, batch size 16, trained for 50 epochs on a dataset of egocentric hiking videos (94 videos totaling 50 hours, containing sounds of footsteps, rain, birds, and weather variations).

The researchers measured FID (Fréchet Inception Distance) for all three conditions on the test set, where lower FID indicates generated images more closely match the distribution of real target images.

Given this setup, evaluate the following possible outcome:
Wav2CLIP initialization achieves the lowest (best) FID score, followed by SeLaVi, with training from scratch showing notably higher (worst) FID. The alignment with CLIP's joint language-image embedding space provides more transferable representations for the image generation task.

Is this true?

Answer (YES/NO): YES